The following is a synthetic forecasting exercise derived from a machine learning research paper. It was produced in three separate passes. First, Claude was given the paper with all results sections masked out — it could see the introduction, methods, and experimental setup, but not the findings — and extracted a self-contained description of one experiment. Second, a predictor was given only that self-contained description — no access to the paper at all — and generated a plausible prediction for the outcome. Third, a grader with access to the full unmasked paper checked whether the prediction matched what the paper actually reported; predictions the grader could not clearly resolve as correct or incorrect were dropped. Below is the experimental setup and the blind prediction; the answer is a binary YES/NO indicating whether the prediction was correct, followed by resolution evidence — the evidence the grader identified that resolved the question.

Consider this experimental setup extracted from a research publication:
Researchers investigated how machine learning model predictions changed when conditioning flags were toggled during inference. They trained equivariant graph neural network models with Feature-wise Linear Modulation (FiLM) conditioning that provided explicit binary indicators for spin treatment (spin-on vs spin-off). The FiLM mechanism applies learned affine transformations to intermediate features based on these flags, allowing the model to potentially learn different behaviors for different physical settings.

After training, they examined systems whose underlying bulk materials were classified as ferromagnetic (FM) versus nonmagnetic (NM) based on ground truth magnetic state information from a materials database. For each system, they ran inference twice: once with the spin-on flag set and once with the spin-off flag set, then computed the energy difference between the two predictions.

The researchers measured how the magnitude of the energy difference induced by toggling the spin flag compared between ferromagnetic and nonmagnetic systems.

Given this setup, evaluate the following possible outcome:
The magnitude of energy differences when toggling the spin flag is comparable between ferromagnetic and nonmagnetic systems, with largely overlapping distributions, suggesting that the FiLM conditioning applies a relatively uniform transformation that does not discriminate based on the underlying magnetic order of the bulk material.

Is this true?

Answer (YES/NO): NO